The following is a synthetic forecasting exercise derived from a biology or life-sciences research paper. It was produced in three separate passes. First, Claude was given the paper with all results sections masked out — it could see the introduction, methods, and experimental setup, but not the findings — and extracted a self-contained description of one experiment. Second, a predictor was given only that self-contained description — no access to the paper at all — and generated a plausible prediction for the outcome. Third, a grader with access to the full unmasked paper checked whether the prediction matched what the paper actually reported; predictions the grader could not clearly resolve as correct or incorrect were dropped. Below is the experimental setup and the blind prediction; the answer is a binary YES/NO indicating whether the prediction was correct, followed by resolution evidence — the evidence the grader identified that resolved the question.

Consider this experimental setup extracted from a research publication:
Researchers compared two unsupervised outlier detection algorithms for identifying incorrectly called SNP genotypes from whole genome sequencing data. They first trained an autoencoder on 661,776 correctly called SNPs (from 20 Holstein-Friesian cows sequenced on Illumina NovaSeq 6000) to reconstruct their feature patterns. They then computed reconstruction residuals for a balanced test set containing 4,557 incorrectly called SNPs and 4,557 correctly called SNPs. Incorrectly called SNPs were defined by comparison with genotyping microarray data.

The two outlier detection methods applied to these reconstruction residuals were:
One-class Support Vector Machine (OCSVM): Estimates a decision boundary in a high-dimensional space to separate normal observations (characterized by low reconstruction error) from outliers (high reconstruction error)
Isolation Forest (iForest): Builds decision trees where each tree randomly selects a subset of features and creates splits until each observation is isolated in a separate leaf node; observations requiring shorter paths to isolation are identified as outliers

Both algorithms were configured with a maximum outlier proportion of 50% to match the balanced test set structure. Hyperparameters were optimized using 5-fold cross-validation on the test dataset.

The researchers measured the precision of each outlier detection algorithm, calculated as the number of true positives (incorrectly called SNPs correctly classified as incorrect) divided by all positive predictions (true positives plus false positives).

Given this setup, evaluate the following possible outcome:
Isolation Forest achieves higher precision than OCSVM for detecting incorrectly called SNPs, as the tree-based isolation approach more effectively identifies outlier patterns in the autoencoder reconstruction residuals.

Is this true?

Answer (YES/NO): NO